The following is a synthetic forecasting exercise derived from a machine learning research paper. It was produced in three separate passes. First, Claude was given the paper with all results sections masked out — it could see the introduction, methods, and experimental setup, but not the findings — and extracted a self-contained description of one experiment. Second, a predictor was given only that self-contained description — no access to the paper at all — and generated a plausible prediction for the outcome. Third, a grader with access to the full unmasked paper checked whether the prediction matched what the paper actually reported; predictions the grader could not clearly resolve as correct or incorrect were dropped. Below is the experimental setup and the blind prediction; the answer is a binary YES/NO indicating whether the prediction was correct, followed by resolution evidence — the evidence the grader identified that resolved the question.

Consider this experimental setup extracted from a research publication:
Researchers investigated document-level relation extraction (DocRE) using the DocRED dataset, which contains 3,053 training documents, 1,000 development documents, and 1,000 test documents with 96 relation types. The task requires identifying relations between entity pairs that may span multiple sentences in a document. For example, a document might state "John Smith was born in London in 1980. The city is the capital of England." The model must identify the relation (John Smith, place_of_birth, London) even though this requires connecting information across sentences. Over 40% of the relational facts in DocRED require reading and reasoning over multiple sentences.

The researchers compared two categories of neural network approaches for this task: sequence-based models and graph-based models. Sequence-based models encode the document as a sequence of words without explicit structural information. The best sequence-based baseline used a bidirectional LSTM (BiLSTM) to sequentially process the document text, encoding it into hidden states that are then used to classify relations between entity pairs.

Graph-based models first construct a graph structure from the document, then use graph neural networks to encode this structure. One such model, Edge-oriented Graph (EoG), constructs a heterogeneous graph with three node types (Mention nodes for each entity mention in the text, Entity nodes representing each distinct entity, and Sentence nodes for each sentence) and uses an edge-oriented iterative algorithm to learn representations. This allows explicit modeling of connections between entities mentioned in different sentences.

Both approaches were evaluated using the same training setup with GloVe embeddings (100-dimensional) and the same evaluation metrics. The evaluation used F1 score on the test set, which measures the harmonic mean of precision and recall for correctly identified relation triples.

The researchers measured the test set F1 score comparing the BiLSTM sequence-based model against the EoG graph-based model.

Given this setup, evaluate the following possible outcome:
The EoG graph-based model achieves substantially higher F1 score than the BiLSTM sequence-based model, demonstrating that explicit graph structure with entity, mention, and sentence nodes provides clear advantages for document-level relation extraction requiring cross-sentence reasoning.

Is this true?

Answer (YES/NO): NO